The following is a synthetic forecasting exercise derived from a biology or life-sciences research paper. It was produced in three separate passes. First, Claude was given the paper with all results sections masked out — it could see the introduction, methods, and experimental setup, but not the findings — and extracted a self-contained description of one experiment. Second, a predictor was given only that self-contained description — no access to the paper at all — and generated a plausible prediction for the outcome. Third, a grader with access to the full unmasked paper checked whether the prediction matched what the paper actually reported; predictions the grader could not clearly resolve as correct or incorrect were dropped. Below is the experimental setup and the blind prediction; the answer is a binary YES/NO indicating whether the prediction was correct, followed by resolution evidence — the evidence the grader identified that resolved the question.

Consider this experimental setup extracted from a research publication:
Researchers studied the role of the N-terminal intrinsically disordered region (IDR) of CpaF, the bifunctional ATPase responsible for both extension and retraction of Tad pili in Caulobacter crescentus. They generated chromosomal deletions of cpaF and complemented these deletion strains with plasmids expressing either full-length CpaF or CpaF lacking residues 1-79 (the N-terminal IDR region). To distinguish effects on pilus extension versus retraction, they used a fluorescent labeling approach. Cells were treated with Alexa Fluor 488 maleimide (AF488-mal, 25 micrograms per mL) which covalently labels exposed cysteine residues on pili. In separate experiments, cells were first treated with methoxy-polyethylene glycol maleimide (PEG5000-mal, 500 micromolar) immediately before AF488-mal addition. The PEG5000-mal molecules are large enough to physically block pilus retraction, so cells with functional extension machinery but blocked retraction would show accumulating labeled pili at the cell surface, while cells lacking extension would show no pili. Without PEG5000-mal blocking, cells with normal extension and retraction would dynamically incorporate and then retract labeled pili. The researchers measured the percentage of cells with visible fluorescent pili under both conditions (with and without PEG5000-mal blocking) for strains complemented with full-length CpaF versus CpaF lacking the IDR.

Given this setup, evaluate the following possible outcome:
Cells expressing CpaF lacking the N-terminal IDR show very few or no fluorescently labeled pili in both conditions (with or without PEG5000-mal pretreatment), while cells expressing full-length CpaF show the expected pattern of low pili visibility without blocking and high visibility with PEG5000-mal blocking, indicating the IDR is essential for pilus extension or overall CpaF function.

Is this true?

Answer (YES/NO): NO